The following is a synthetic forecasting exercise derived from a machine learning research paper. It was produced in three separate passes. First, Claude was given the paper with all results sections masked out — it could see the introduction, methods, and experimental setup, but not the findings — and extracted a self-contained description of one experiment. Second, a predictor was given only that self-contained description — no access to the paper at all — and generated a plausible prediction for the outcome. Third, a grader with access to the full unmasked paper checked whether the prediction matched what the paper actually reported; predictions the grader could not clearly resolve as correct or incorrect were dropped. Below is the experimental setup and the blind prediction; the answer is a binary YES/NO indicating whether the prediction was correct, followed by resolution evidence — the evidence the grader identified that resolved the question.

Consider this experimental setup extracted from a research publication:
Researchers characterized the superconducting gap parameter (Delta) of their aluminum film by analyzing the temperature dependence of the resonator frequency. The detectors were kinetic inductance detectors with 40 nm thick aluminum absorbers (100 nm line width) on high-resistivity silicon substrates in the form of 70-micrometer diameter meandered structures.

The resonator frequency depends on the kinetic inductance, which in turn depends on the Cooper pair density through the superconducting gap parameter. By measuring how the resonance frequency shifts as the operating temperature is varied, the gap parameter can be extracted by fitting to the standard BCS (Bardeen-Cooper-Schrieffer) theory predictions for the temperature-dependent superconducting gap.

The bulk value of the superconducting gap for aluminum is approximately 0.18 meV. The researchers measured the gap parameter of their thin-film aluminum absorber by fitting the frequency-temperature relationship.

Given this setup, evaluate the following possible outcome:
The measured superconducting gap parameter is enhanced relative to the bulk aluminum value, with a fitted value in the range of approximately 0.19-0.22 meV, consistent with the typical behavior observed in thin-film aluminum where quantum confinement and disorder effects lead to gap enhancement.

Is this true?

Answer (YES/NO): YES